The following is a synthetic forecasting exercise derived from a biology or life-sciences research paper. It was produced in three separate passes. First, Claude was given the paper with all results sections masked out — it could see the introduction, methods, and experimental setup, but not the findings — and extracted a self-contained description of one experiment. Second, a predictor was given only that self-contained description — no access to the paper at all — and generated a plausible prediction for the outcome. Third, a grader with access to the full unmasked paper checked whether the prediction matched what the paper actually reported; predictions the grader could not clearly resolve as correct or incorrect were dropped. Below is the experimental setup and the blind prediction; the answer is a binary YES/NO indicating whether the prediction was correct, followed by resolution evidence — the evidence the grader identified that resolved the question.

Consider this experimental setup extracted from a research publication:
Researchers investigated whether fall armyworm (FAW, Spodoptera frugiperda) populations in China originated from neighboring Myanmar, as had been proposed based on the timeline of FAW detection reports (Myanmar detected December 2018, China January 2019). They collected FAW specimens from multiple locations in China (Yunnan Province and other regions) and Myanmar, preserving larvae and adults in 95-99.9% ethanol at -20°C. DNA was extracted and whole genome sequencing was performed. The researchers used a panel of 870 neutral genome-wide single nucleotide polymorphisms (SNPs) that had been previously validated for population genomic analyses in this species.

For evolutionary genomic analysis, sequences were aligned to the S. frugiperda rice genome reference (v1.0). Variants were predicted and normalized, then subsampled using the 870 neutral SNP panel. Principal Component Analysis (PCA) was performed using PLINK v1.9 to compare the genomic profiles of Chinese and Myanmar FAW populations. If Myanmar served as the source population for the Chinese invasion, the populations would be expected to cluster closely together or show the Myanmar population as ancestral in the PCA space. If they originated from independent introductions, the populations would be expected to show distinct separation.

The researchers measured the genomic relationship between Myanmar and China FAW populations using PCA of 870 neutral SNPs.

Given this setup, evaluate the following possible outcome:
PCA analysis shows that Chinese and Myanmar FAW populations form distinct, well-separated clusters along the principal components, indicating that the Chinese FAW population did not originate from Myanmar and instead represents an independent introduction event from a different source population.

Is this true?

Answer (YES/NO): YES